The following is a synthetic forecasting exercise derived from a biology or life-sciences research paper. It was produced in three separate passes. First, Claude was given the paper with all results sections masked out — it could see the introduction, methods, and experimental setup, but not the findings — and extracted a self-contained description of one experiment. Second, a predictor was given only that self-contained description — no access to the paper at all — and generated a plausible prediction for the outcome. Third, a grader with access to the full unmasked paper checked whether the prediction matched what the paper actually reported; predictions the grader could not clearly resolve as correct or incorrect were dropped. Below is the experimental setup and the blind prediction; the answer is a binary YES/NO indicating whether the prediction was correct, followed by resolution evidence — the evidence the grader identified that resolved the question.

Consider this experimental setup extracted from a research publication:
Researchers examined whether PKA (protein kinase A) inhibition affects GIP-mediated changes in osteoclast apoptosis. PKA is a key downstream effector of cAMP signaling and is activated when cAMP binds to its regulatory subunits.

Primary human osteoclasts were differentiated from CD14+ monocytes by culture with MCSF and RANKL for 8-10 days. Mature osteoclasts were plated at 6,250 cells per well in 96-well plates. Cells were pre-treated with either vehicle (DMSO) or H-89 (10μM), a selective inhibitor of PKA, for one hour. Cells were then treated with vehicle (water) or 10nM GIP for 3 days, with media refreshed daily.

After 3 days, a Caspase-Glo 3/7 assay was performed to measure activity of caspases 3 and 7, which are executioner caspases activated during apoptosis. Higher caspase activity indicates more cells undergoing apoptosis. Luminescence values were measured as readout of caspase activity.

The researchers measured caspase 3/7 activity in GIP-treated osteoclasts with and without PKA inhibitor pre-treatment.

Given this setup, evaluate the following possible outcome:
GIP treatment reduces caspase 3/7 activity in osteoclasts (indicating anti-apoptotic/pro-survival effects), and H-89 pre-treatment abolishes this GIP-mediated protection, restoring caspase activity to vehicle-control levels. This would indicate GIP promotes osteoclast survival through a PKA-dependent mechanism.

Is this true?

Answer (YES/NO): NO